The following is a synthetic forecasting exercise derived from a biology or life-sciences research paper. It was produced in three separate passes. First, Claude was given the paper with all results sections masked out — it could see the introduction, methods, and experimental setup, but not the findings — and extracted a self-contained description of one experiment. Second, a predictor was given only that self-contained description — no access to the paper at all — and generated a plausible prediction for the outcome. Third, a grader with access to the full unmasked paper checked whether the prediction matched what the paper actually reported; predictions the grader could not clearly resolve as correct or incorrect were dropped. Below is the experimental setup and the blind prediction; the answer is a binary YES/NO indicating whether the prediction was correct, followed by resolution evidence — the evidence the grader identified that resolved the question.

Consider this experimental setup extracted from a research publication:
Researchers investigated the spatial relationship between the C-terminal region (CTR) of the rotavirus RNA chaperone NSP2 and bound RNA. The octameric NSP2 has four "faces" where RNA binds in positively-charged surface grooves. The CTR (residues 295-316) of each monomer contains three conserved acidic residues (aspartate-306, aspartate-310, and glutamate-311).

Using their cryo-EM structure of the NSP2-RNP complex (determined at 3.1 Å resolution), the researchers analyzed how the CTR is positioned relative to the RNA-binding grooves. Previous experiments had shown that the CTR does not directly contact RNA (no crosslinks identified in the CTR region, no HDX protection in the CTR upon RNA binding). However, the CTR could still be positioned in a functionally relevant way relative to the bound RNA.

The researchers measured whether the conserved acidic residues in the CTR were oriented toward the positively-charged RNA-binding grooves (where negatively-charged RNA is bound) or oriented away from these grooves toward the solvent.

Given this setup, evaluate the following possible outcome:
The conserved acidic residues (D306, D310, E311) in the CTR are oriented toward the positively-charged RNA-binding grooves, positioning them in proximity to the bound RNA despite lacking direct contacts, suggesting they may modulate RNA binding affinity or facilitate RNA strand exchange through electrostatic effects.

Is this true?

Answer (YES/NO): NO